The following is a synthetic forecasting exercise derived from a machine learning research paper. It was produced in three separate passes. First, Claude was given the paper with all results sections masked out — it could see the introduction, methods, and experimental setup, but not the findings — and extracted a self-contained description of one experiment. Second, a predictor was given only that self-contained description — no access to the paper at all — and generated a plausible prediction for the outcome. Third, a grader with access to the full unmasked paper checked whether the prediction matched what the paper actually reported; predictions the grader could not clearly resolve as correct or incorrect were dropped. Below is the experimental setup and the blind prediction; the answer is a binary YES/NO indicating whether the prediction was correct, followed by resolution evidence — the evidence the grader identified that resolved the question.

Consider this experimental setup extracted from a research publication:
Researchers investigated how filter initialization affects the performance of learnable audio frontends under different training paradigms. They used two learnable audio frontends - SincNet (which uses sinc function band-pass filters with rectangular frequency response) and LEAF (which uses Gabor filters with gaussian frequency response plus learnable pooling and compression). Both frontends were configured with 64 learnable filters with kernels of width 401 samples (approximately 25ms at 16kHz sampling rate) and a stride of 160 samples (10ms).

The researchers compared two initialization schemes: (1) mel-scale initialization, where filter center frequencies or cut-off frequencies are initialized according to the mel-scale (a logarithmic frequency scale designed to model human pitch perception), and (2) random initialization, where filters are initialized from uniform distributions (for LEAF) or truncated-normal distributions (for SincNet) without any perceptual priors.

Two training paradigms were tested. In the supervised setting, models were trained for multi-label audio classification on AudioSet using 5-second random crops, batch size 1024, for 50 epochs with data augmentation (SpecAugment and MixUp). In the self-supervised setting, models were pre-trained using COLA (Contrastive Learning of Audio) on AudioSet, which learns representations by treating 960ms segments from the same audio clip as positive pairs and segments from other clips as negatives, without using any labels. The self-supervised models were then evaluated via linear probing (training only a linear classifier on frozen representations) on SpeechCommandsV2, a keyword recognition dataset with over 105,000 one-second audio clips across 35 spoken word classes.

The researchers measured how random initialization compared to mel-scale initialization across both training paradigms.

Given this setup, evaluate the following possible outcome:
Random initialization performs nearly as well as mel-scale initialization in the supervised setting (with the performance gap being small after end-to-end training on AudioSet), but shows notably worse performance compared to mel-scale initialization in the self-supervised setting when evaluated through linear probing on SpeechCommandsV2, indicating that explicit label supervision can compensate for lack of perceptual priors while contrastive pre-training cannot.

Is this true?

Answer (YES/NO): NO